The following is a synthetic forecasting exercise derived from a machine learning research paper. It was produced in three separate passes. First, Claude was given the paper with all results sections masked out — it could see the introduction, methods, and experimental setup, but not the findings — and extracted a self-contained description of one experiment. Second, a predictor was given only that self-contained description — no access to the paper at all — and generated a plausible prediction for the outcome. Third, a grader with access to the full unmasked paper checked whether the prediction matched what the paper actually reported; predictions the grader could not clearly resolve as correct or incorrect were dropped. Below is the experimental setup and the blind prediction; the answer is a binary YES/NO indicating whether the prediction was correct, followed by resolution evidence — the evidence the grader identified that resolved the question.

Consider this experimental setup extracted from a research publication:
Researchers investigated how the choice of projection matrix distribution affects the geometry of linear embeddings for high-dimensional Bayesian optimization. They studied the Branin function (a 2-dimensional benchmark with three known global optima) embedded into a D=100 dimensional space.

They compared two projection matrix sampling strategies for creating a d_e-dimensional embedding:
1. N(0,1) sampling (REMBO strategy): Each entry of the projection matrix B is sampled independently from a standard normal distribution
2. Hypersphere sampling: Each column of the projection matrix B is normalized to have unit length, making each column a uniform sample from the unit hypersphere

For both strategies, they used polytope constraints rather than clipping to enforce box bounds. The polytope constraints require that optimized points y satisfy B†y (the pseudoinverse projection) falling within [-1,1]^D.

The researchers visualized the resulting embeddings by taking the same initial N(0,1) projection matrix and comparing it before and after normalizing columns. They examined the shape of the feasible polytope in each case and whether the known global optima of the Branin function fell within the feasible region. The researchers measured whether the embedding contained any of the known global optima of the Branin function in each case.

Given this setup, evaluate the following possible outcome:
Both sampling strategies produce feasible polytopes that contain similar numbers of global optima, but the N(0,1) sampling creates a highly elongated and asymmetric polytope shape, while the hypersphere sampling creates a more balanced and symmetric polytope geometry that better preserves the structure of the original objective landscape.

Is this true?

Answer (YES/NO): NO